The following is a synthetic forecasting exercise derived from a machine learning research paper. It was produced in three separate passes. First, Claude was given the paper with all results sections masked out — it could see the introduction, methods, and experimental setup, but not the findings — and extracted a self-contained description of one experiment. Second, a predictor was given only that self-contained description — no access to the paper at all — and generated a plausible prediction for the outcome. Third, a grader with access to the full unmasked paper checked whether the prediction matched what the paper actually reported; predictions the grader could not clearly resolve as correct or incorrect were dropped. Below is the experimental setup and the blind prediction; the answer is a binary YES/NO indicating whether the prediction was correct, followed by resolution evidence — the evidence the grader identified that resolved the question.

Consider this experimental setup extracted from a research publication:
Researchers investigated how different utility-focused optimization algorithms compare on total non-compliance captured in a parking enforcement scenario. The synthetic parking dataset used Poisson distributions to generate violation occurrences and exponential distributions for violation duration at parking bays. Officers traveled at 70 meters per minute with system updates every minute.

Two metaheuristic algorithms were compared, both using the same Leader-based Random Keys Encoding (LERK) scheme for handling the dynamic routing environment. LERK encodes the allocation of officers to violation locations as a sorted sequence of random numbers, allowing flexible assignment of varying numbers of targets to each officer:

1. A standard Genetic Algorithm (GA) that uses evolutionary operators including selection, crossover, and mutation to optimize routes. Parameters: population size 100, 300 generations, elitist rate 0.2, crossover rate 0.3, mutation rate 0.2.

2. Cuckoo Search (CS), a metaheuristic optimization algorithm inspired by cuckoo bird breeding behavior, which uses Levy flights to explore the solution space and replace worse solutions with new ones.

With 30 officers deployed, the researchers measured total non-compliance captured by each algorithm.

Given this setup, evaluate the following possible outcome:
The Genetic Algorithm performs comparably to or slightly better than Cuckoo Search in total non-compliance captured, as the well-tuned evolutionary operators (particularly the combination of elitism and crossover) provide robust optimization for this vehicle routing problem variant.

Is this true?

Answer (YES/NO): NO